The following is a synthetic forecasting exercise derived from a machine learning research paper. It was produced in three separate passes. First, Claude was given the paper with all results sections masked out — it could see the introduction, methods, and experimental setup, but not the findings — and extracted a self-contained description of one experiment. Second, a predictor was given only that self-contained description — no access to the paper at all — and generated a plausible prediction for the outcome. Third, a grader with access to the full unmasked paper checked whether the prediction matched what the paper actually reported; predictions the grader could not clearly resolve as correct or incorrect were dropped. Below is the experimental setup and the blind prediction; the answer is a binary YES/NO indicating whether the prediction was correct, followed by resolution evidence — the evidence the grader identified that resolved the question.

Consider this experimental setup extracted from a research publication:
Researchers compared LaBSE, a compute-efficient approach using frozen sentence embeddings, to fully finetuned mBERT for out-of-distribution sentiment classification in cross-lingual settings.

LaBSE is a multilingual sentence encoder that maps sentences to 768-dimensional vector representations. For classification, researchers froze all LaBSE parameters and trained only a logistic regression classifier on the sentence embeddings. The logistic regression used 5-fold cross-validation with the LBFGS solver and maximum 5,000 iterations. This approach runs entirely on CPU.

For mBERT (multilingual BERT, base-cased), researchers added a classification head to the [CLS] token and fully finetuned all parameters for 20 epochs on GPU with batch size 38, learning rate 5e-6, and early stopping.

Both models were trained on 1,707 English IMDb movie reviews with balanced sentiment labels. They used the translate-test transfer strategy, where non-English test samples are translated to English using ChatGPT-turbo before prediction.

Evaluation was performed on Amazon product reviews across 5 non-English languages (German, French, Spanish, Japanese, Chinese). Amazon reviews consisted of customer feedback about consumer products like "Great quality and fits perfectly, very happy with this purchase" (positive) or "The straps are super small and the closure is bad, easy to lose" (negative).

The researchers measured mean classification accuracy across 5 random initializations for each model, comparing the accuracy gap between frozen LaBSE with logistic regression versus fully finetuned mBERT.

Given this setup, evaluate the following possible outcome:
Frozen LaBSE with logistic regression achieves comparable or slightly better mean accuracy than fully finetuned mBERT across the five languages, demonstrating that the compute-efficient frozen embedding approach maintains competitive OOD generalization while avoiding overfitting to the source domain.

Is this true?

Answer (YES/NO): NO